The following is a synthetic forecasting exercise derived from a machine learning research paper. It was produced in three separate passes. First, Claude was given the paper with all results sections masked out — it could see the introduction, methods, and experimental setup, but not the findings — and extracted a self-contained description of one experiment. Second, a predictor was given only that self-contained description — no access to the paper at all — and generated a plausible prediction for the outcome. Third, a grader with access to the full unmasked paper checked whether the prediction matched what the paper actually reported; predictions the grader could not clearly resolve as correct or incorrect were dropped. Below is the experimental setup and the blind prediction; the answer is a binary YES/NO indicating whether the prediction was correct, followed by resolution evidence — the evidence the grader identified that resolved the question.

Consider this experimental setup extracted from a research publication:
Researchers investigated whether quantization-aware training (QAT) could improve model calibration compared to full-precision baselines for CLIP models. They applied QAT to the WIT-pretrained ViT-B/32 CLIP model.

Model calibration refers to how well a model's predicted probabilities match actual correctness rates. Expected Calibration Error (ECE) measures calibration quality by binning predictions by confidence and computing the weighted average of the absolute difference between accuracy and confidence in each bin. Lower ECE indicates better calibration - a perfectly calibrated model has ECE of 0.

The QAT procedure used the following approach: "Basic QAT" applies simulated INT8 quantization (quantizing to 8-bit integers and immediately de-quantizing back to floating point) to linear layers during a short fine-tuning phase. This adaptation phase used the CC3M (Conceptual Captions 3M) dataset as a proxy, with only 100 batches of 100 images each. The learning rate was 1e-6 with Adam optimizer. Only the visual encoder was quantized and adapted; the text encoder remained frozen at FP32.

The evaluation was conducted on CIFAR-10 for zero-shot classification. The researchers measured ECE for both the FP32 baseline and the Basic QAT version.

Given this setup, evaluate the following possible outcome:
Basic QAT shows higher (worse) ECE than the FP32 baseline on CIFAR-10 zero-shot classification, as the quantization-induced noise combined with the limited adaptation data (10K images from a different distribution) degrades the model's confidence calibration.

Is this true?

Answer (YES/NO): NO